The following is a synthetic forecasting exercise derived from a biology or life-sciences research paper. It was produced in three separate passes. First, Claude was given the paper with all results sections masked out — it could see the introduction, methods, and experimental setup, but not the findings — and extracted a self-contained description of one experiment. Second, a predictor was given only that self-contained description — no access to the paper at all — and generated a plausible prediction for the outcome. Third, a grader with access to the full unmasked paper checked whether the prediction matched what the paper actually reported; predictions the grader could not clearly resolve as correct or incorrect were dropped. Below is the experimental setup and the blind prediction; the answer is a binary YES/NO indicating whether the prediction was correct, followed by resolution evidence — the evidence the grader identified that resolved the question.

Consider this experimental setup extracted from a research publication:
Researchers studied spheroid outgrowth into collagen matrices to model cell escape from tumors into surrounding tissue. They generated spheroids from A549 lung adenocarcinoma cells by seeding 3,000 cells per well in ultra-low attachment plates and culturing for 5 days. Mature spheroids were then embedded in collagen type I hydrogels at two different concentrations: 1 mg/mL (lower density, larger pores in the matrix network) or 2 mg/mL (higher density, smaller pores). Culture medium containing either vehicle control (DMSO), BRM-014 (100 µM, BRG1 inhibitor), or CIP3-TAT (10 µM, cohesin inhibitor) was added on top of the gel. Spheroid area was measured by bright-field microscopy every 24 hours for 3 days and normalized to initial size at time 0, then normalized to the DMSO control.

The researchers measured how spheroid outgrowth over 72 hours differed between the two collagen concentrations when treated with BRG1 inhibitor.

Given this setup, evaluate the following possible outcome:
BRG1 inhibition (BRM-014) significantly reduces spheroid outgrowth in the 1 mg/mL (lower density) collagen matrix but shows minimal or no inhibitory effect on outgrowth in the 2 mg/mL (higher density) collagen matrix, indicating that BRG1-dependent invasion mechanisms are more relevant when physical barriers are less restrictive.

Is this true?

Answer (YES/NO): NO